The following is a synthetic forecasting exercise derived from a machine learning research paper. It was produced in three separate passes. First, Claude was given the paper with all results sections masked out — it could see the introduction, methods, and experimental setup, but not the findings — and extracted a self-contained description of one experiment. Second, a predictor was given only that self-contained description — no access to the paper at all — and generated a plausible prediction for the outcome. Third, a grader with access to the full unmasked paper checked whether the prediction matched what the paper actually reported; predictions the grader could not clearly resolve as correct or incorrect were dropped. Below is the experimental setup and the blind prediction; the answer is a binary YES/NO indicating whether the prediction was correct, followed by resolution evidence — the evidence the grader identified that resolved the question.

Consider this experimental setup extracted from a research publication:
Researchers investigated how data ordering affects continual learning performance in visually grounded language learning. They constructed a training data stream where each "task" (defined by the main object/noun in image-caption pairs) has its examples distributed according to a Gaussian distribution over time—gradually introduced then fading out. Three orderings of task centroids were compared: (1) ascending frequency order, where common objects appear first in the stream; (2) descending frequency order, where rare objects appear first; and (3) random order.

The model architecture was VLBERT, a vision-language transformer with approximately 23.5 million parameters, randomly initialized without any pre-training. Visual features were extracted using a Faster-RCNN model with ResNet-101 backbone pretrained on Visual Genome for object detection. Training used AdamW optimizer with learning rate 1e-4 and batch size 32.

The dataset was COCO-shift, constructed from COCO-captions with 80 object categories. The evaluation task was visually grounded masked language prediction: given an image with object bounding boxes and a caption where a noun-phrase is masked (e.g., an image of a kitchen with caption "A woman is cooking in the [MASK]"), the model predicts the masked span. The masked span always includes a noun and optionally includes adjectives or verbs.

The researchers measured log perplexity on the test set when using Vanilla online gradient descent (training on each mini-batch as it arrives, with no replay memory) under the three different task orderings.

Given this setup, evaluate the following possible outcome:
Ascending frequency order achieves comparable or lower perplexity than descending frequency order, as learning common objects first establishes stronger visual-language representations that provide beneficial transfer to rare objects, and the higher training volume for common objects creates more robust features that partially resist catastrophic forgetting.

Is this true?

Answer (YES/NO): YES